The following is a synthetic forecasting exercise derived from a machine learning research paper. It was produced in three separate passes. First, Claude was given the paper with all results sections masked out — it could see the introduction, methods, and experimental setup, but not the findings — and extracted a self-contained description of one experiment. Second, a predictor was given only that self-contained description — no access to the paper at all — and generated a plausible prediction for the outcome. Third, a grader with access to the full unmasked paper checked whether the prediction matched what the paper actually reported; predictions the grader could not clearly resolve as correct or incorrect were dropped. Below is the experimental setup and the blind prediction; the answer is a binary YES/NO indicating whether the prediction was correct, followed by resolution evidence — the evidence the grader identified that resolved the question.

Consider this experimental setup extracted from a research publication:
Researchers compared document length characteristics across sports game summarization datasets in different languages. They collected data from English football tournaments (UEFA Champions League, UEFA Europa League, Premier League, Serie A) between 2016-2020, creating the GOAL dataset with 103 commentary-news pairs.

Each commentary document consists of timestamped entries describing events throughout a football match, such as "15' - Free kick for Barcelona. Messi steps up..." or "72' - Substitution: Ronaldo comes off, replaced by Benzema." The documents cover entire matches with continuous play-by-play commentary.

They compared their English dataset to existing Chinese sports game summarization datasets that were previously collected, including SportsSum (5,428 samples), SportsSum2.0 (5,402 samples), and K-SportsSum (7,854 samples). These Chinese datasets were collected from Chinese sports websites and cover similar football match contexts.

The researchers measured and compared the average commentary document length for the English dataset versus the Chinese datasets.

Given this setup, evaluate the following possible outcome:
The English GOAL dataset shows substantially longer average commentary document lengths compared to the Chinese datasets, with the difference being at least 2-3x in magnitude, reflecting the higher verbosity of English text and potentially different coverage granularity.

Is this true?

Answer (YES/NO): NO